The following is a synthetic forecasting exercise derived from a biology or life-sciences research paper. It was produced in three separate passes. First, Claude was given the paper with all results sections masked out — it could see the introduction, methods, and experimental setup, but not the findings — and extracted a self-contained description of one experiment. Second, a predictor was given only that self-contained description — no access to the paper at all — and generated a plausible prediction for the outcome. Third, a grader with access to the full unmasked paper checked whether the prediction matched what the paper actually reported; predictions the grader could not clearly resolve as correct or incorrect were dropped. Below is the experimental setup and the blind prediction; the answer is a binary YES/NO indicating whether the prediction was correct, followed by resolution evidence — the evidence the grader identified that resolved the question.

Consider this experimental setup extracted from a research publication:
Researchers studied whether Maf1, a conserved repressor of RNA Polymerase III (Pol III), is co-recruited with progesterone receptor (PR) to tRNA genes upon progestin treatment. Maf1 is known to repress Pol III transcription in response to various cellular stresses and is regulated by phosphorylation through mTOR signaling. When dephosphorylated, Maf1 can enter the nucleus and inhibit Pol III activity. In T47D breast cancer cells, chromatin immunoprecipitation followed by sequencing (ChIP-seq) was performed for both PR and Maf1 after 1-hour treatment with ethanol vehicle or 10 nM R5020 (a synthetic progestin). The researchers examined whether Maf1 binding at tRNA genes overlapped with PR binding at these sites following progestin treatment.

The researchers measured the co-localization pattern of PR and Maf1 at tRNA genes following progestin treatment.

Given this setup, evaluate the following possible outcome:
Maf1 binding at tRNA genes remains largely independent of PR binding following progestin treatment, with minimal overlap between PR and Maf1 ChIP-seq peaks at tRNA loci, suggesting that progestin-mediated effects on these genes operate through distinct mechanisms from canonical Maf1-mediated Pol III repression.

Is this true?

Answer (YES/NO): NO